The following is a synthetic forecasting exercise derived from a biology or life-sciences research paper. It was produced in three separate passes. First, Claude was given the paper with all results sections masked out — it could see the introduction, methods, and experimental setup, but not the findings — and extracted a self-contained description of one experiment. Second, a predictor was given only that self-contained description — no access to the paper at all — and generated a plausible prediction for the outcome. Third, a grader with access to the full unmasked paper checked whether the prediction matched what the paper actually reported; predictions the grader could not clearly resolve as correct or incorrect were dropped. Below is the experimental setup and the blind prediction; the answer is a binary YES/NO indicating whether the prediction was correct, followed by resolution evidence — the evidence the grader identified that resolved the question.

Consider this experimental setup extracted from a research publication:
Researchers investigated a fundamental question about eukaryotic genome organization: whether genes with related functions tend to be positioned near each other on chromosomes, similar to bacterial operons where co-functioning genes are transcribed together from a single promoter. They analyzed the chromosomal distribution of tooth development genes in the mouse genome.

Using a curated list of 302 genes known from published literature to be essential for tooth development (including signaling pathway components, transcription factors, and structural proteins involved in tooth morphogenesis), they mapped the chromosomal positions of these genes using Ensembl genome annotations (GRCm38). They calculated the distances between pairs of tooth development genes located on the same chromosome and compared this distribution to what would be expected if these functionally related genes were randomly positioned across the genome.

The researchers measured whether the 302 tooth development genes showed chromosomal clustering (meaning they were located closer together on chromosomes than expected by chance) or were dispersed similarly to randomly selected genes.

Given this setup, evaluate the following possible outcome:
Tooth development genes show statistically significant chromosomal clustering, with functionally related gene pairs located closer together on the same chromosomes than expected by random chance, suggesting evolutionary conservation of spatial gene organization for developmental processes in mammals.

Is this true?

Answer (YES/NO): NO